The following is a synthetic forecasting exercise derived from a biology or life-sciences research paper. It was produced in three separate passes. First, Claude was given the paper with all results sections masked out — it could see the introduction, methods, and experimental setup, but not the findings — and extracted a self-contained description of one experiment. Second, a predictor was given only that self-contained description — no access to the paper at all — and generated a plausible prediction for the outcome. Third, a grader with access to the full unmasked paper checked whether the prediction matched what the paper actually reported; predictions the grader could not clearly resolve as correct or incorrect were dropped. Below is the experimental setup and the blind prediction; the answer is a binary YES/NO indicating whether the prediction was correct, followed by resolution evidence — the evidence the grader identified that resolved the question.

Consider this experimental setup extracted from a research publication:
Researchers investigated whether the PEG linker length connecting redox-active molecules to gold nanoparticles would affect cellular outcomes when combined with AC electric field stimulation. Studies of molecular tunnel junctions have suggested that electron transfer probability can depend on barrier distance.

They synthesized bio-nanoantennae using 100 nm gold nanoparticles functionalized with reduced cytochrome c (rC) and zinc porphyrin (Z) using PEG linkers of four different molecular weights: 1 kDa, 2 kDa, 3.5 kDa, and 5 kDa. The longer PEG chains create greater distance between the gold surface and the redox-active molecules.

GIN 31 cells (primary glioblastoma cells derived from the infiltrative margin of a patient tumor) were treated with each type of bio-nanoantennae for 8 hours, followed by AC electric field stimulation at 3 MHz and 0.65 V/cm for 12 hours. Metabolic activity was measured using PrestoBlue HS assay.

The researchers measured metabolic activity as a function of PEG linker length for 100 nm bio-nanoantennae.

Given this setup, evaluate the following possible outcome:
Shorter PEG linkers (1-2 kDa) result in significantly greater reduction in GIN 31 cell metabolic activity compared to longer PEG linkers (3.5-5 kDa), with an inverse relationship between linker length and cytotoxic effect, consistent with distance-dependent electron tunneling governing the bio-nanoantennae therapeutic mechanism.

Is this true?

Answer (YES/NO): YES